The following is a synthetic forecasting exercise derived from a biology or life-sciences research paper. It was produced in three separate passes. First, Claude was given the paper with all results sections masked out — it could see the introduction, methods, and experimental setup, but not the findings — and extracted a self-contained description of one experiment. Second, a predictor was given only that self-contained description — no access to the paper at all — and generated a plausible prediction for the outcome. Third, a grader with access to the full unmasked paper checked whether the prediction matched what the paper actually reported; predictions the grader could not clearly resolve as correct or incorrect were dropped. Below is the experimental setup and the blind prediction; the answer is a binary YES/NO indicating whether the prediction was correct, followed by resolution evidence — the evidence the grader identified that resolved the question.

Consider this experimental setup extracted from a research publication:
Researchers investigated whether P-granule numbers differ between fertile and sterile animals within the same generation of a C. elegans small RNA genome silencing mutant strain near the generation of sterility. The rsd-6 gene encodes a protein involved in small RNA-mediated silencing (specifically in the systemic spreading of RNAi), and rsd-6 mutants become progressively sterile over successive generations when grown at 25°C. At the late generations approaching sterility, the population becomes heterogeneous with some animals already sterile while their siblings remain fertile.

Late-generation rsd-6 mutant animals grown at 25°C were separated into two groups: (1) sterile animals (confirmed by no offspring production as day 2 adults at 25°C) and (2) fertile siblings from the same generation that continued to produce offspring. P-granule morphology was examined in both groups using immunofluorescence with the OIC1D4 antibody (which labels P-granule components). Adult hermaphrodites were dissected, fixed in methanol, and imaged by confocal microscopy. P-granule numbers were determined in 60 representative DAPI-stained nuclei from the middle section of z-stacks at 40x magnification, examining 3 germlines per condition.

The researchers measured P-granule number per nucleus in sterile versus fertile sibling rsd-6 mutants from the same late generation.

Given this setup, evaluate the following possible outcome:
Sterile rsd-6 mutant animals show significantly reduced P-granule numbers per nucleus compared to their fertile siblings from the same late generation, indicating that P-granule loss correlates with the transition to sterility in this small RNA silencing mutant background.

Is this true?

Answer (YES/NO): YES